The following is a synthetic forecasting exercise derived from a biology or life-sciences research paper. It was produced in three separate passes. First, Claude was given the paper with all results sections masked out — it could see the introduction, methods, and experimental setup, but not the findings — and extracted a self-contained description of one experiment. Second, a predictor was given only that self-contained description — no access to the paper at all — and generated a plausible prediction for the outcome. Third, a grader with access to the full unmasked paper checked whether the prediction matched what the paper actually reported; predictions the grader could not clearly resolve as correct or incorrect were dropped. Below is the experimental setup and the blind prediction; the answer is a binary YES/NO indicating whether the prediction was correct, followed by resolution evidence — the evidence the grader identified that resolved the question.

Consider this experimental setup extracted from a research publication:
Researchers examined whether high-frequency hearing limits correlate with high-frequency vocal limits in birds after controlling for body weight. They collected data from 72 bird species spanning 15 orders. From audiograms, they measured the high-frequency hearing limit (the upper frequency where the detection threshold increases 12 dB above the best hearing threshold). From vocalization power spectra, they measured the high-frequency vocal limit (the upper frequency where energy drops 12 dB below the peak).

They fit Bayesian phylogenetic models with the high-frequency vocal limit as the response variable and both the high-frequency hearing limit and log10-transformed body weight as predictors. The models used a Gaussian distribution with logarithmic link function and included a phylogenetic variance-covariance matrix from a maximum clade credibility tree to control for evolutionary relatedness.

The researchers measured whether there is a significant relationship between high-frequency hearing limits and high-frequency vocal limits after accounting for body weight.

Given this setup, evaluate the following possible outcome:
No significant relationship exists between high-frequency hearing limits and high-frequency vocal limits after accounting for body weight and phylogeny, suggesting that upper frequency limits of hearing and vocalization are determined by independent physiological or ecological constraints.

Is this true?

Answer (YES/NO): YES